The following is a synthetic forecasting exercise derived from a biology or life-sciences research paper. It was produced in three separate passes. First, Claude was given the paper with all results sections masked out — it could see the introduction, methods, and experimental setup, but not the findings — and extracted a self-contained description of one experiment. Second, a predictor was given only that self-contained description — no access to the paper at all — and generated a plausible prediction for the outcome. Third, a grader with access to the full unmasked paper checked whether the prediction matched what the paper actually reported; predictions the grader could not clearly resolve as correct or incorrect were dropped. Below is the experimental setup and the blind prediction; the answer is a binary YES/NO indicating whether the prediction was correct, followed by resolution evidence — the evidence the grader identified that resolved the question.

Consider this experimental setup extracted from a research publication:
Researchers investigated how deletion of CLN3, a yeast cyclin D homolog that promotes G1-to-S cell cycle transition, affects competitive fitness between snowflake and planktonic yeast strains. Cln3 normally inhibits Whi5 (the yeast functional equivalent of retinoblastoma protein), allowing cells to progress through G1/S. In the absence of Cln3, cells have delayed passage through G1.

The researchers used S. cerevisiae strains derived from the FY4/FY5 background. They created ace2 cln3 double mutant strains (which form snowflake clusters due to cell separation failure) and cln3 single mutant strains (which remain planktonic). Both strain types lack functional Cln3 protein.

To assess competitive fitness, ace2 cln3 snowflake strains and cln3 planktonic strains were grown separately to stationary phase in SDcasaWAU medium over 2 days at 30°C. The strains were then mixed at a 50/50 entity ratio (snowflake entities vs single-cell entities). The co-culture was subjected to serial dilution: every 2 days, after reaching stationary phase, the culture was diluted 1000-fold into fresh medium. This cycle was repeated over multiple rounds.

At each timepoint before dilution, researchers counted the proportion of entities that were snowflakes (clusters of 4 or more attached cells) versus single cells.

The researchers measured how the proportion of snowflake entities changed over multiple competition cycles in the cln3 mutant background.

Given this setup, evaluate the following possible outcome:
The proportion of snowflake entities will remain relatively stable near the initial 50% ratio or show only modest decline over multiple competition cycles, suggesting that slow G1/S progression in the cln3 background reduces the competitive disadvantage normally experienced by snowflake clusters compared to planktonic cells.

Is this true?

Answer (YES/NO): NO